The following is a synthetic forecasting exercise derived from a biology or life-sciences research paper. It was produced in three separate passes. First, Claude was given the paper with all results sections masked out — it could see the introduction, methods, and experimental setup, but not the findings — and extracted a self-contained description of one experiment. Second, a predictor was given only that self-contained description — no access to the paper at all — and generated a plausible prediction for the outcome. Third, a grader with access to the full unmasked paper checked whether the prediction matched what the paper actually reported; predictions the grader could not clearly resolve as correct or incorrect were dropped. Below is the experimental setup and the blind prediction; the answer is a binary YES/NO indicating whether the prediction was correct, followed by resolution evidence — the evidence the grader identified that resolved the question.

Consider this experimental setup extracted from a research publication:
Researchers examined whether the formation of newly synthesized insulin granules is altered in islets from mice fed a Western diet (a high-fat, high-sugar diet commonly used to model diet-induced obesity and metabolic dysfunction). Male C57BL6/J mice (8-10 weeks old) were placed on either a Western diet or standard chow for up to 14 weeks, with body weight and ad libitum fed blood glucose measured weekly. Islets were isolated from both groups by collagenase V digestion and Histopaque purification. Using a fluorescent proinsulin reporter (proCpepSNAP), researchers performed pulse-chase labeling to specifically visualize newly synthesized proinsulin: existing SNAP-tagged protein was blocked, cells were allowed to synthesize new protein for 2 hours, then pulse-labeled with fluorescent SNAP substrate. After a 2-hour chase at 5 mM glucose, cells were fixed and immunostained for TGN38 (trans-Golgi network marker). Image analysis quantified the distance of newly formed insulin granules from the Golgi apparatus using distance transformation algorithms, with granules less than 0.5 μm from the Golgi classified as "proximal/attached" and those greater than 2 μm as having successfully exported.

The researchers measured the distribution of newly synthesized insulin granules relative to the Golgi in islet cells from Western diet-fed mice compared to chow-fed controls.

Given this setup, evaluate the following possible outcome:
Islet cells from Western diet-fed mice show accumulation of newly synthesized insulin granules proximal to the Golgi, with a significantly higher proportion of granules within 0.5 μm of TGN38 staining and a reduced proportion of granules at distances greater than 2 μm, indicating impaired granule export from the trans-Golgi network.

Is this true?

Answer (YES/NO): YES